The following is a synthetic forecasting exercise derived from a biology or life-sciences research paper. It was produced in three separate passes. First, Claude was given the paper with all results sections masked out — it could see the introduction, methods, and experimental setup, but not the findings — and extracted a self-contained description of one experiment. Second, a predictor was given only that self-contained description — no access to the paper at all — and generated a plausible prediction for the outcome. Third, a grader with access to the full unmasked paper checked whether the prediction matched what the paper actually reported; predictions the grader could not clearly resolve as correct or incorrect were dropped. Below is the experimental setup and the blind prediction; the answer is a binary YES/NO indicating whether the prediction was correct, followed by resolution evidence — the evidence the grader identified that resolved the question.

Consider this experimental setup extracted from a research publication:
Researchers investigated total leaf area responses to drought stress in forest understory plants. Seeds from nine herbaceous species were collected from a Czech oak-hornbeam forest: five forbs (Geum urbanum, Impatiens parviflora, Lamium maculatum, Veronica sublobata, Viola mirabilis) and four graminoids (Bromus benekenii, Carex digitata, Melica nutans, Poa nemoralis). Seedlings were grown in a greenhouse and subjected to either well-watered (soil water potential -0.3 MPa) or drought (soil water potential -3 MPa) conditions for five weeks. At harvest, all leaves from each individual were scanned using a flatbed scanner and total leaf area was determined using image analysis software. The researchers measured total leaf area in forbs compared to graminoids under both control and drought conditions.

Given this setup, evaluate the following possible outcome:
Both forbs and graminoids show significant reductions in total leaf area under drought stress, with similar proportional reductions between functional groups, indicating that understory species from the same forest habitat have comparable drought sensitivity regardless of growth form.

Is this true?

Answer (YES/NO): NO